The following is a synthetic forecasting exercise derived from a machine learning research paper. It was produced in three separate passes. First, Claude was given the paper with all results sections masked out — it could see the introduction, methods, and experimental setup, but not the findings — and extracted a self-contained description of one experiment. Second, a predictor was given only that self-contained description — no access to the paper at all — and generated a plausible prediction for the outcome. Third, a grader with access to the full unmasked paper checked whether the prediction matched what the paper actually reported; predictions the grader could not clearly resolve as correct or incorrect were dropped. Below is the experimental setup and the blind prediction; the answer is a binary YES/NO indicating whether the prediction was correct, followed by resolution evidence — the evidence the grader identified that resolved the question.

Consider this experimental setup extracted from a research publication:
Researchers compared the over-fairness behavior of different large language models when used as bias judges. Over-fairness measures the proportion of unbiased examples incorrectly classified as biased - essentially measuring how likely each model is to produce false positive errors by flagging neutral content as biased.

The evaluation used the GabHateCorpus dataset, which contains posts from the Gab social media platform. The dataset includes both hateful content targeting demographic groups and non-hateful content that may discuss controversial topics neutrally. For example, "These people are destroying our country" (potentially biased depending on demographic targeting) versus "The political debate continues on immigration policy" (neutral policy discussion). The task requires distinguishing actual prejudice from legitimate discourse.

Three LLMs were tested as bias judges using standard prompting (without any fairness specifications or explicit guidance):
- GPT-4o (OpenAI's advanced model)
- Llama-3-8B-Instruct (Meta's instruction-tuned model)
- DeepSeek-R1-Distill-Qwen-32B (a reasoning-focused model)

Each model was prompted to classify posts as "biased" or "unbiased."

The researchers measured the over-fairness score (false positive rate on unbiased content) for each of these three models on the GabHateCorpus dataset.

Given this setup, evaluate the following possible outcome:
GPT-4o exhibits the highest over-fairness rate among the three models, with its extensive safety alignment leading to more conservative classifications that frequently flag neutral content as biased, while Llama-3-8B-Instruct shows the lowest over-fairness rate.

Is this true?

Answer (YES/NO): NO